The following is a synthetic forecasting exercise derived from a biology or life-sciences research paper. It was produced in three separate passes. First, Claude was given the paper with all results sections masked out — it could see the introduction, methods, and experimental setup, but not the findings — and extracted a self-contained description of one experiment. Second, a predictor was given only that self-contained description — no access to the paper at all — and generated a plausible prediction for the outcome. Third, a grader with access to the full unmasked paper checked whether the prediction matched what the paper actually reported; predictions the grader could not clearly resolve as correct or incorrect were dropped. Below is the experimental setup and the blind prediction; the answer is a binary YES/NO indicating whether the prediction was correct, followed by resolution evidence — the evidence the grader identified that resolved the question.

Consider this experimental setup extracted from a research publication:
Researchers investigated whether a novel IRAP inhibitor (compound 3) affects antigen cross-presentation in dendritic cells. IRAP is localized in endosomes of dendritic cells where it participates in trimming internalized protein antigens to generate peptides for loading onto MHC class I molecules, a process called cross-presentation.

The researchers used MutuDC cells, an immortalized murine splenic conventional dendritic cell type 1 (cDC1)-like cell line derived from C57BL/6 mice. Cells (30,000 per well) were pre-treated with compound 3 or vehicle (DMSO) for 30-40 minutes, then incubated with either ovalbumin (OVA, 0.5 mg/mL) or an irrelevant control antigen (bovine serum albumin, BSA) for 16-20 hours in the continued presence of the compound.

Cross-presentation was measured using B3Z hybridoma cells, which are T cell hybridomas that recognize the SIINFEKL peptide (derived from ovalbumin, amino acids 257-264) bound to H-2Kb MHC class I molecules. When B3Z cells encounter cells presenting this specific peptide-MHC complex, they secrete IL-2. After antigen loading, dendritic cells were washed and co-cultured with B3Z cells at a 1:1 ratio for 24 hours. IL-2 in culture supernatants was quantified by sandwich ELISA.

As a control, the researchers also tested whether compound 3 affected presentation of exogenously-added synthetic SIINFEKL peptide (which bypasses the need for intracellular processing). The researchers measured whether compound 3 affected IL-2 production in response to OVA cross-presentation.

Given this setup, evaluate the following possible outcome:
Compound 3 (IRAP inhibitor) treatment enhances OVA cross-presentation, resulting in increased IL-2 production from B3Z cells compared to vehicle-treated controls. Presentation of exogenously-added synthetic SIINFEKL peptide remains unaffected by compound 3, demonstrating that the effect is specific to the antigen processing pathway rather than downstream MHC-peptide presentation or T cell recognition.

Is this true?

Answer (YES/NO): NO